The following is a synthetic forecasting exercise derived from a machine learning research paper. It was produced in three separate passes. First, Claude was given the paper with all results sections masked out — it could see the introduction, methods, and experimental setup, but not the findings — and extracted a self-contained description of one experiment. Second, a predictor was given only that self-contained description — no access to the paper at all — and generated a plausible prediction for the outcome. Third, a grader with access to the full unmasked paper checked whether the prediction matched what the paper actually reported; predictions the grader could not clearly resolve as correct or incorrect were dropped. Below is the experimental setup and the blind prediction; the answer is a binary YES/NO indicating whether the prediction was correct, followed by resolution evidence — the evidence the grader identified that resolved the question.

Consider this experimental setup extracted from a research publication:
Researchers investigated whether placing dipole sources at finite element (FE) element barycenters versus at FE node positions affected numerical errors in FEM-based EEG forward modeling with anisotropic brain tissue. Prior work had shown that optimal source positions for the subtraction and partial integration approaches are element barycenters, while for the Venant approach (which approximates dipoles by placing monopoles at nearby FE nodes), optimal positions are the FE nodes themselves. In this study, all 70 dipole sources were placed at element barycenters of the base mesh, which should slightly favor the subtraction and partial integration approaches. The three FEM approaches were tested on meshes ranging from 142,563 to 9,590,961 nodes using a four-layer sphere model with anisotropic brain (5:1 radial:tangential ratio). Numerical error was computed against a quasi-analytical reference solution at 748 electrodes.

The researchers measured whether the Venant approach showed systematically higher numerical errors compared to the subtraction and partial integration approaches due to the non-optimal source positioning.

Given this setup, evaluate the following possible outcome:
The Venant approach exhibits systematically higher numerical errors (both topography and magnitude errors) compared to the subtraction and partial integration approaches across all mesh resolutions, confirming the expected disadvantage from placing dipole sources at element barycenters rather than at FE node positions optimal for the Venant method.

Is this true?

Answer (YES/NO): NO